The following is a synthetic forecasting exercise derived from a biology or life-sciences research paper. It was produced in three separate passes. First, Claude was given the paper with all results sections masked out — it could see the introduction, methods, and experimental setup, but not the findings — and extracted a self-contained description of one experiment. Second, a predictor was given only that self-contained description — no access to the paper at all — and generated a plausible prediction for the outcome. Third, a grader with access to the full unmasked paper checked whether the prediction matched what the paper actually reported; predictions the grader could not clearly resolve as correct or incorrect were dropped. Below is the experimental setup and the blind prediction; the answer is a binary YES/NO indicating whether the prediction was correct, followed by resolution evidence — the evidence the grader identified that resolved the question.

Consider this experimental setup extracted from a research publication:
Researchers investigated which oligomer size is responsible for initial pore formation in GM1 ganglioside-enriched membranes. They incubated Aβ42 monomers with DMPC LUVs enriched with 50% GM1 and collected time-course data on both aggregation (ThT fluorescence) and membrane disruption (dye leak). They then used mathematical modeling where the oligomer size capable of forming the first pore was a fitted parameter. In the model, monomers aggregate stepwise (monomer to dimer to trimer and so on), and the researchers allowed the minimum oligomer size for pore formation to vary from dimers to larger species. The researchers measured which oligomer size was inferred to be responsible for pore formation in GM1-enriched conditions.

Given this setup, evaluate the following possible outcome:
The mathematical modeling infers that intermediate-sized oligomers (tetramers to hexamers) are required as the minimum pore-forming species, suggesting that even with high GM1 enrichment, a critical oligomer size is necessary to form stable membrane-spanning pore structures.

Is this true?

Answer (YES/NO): NO